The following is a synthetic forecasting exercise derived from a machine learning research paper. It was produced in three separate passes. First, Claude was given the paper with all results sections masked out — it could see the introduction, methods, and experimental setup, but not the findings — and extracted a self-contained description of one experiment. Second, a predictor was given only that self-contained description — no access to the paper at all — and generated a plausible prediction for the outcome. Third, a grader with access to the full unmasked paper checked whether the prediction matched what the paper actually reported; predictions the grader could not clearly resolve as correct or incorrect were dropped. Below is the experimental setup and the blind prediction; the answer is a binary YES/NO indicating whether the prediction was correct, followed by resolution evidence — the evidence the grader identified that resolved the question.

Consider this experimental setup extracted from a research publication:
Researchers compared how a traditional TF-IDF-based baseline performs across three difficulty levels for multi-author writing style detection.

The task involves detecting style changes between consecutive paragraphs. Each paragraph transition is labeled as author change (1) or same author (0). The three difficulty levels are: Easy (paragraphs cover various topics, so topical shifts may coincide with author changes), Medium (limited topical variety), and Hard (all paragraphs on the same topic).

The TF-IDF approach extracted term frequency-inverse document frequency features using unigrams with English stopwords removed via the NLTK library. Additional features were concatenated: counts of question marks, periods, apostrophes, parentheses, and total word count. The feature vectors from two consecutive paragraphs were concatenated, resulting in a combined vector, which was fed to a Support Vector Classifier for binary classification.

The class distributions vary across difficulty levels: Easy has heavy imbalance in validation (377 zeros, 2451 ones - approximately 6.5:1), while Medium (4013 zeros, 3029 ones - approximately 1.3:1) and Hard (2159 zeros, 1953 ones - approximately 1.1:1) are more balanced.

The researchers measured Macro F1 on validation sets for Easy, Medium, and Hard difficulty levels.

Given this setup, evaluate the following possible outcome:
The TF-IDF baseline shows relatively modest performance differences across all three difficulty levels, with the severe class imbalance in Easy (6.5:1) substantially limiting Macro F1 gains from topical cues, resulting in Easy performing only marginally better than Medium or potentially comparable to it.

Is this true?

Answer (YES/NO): NO